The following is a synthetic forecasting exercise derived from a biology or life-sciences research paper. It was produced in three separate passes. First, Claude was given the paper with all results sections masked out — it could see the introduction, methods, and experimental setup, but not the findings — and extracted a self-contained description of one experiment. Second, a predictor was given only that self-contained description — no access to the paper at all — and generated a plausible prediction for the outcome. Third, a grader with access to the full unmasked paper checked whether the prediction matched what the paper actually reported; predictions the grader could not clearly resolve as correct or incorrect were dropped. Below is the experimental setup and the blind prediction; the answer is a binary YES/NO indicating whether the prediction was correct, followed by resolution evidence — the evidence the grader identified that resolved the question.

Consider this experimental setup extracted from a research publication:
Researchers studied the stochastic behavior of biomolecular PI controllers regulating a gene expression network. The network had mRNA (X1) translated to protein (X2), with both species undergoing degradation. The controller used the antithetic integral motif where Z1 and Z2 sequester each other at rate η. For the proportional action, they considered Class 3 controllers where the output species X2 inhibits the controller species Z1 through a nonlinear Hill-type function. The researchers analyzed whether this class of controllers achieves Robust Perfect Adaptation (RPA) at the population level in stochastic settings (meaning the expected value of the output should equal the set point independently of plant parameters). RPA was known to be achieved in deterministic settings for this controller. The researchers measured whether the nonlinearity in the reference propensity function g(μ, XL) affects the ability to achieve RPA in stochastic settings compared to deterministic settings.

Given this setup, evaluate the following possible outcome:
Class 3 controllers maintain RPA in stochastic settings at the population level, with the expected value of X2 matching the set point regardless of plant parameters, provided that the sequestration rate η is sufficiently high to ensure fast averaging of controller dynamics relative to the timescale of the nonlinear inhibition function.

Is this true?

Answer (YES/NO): NO